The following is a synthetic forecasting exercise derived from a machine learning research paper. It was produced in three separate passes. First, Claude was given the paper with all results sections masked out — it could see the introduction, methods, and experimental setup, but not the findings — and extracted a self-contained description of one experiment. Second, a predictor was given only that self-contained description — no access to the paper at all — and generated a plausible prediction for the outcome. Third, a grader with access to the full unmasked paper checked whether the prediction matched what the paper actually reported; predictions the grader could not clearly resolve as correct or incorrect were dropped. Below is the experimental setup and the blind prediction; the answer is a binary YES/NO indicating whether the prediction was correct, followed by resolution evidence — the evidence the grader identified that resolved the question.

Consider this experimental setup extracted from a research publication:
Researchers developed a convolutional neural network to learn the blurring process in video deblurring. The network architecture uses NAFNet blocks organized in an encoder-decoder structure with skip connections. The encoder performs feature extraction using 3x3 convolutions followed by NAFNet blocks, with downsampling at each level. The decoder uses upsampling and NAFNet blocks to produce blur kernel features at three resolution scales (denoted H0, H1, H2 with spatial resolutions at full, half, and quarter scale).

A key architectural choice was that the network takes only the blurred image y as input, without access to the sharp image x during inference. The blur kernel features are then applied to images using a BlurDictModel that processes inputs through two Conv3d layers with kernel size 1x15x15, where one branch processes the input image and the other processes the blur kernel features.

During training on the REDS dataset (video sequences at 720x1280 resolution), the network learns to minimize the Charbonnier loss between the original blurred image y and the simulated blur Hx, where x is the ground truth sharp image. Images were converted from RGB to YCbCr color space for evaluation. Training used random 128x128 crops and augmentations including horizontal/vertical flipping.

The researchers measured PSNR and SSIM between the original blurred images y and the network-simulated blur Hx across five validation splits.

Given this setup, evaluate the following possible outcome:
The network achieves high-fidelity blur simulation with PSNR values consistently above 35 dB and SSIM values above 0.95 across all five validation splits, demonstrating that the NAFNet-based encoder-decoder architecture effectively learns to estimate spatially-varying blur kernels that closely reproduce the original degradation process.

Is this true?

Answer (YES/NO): YES